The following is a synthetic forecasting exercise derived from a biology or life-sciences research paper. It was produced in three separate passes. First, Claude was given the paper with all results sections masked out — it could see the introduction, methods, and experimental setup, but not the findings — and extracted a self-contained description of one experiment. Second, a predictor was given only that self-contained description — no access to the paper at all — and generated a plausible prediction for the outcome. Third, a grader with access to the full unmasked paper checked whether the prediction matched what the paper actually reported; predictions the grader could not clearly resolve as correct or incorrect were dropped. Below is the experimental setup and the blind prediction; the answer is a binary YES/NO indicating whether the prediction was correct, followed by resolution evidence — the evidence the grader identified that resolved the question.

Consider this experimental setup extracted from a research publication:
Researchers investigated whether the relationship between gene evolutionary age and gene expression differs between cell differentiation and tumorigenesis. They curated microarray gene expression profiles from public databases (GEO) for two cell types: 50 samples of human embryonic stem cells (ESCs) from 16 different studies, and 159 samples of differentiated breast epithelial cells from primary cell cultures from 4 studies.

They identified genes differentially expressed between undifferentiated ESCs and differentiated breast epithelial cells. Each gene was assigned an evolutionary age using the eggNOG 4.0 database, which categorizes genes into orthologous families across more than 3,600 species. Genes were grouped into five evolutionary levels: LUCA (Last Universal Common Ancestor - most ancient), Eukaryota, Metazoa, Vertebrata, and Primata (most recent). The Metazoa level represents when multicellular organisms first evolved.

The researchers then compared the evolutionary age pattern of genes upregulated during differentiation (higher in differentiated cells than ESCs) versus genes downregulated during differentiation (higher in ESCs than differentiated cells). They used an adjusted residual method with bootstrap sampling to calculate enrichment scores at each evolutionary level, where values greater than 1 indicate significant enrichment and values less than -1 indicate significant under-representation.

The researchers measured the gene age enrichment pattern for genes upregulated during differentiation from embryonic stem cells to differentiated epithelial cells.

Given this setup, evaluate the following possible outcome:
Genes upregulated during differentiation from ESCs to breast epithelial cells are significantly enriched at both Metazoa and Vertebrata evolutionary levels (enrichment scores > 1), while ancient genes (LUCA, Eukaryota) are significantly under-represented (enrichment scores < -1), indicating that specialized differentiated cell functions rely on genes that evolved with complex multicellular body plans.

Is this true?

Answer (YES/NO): YES